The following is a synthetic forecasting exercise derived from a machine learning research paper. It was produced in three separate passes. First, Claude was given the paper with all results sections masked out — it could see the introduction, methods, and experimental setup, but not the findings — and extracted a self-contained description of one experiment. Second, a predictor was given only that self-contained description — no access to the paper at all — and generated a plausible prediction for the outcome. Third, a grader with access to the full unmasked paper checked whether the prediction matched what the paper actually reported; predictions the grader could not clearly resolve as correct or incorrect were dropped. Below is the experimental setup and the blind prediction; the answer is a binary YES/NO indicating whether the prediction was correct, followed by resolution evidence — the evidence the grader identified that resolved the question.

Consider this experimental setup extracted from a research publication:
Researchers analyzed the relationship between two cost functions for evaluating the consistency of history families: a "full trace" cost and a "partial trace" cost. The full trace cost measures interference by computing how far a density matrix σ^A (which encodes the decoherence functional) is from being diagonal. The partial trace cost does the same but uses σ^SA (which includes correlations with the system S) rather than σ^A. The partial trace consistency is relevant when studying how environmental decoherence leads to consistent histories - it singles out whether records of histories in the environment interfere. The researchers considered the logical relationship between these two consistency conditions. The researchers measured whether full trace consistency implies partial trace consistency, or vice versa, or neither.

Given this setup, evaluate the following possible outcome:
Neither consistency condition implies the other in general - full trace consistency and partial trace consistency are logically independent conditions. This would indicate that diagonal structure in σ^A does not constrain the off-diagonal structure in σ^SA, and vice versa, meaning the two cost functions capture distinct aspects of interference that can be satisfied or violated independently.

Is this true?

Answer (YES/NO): NO